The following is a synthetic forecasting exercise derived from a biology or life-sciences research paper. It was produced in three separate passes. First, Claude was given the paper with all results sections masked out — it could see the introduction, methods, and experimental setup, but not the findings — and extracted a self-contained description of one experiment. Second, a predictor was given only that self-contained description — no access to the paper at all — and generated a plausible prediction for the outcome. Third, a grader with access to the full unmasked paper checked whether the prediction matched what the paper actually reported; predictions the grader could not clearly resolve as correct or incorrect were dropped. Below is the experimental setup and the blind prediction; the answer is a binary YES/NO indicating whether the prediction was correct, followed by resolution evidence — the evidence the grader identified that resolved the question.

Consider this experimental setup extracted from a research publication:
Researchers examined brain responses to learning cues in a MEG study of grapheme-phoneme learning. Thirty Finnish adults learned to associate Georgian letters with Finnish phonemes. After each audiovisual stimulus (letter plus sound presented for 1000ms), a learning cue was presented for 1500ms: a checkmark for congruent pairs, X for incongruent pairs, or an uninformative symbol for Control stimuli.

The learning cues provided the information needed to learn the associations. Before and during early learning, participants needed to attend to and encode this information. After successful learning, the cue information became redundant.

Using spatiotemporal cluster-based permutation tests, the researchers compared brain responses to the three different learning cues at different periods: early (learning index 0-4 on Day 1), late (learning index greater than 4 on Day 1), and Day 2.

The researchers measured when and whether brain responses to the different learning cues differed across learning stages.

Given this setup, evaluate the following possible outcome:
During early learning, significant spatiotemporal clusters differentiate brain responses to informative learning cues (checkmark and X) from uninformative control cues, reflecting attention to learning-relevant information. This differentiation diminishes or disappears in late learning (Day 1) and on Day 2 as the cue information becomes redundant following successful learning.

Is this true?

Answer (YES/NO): YES